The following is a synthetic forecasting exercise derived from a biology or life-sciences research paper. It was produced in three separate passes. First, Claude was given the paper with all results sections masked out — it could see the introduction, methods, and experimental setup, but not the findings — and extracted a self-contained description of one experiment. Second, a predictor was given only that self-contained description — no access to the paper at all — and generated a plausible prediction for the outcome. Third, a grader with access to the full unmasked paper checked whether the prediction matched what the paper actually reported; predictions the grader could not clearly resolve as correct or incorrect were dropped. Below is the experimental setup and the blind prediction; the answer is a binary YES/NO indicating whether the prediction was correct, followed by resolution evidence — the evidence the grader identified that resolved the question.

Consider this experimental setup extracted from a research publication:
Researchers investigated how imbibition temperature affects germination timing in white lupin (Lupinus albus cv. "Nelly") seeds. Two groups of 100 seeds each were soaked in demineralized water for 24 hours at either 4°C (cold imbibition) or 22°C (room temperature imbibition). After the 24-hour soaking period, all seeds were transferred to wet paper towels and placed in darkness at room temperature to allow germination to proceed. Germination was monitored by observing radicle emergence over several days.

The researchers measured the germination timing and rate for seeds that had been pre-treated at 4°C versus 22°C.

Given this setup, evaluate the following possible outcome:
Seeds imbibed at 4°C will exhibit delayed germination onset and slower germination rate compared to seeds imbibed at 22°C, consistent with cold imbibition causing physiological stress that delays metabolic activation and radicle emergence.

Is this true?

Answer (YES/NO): YES